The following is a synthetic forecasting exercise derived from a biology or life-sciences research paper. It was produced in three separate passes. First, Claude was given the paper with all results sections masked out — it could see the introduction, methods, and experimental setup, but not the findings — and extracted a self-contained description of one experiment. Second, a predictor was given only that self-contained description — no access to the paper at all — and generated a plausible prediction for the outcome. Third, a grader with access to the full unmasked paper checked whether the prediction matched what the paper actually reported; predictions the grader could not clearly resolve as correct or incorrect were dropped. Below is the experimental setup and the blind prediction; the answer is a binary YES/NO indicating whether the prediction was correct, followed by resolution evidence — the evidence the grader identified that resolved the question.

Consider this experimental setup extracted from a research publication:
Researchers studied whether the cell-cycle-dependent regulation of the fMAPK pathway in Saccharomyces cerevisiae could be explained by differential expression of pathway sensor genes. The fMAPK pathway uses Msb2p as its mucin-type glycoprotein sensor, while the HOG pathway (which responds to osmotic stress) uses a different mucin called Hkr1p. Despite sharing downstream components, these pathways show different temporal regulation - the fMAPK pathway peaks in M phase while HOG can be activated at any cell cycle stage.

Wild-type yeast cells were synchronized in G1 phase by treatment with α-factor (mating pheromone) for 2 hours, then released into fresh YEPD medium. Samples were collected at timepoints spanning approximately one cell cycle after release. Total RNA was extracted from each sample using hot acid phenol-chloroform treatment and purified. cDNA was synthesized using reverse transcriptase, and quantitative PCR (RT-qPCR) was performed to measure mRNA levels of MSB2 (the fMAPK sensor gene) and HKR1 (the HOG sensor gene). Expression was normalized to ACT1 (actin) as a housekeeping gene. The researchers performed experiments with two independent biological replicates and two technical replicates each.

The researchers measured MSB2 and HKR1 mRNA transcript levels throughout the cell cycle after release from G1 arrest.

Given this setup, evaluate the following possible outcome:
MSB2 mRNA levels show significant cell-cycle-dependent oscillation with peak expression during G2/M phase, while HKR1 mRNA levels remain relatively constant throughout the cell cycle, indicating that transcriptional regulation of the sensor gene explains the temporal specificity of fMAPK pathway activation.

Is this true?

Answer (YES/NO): YES